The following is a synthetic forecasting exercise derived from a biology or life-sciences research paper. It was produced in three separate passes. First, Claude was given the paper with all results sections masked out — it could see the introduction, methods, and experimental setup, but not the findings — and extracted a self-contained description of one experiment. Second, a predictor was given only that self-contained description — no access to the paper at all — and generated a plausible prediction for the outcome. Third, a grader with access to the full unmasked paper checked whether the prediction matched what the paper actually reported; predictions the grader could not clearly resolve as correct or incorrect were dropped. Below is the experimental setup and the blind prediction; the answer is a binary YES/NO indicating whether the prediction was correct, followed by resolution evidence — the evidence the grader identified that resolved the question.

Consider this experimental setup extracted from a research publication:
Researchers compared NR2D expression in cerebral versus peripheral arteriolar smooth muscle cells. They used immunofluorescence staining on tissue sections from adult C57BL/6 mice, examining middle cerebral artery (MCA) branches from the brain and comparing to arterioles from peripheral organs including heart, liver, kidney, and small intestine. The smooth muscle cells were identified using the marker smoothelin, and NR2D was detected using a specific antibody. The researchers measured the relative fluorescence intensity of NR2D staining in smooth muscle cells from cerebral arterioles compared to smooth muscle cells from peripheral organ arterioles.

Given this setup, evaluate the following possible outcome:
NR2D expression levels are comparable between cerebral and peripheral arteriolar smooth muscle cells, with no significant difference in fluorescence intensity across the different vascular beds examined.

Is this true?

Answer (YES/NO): NO